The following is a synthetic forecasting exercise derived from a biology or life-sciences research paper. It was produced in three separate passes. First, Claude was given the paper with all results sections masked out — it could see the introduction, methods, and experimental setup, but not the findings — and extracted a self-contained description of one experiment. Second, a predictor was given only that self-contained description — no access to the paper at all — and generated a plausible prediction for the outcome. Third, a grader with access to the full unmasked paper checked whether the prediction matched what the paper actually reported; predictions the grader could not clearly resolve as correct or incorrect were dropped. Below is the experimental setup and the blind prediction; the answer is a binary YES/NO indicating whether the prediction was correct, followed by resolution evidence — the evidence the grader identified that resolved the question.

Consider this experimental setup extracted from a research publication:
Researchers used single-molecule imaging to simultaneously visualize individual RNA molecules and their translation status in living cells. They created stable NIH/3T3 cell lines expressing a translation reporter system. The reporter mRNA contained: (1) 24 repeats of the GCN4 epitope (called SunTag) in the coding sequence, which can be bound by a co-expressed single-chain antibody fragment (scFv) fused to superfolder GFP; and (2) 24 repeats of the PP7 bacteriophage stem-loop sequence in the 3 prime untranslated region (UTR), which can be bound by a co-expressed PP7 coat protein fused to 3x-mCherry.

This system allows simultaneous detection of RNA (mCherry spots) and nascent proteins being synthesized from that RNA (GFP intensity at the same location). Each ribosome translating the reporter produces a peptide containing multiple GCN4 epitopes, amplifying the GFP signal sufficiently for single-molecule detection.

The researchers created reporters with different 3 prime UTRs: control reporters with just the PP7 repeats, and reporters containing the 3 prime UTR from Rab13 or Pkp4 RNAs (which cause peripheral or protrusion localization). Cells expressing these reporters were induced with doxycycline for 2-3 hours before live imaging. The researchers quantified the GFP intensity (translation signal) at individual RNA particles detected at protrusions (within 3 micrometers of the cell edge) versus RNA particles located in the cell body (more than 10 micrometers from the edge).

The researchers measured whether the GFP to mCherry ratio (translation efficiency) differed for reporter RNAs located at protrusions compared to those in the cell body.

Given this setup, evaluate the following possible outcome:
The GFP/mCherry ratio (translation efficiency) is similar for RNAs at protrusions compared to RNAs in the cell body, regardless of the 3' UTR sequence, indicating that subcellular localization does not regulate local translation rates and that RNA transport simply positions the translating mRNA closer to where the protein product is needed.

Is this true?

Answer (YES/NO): YES